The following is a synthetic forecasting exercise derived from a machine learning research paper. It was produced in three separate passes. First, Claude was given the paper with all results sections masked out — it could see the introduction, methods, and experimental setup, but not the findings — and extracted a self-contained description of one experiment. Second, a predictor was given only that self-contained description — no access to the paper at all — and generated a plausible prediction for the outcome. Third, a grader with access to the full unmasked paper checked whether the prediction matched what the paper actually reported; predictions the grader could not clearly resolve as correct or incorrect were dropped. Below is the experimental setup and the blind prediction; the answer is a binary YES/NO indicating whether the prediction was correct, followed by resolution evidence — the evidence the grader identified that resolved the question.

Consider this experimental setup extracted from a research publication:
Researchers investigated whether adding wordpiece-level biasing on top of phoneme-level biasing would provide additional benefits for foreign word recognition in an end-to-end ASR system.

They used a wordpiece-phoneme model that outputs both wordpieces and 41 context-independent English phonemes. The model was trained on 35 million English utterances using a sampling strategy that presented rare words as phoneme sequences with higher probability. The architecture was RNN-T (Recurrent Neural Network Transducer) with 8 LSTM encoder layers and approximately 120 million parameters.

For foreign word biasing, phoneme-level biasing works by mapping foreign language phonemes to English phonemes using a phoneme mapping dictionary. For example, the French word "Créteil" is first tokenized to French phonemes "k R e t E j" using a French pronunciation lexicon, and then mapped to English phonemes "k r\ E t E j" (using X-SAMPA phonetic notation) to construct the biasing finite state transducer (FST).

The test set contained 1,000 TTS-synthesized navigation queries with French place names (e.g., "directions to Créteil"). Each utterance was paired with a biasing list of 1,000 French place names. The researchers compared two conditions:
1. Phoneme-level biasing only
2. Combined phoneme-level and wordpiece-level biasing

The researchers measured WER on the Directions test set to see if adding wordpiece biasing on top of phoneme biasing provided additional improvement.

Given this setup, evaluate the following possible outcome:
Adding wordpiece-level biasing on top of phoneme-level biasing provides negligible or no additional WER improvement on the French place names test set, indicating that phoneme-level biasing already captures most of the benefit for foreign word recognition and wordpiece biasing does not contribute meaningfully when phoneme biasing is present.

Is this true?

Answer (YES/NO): NO